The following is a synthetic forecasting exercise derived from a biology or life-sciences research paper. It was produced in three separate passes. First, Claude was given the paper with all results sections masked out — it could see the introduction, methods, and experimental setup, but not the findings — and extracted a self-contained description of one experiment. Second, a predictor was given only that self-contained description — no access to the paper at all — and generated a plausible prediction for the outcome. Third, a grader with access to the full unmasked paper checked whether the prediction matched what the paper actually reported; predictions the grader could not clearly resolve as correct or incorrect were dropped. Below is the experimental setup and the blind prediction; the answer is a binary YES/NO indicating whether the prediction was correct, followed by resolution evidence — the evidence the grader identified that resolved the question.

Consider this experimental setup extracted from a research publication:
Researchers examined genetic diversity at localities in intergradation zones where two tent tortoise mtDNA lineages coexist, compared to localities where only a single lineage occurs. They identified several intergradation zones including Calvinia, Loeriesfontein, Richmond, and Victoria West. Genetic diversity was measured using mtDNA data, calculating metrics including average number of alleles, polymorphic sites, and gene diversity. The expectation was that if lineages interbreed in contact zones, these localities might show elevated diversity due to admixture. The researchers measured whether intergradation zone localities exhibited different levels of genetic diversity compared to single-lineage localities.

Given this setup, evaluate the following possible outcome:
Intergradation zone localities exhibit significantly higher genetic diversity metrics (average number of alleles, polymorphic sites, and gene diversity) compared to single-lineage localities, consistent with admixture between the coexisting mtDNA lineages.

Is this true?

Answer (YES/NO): YES